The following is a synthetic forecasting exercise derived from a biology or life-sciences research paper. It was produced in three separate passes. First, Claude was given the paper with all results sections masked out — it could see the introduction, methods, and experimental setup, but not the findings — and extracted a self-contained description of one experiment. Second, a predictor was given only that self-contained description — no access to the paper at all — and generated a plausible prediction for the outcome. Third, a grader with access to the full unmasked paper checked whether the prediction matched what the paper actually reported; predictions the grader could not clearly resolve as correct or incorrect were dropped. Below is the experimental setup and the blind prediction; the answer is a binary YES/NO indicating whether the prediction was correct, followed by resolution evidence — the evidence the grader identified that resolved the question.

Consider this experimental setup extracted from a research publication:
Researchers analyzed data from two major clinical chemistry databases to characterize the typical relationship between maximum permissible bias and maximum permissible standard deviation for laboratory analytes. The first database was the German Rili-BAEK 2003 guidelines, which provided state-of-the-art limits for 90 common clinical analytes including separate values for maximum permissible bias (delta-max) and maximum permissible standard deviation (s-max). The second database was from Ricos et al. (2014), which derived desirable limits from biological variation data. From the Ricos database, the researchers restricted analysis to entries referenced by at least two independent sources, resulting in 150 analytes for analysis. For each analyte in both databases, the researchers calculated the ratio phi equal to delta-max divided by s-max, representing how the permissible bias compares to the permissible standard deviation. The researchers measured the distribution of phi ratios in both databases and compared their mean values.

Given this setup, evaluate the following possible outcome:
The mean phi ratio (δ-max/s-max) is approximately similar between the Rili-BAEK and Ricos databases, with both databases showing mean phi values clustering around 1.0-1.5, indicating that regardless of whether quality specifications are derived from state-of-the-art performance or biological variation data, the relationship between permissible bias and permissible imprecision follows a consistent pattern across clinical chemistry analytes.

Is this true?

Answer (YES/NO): NO